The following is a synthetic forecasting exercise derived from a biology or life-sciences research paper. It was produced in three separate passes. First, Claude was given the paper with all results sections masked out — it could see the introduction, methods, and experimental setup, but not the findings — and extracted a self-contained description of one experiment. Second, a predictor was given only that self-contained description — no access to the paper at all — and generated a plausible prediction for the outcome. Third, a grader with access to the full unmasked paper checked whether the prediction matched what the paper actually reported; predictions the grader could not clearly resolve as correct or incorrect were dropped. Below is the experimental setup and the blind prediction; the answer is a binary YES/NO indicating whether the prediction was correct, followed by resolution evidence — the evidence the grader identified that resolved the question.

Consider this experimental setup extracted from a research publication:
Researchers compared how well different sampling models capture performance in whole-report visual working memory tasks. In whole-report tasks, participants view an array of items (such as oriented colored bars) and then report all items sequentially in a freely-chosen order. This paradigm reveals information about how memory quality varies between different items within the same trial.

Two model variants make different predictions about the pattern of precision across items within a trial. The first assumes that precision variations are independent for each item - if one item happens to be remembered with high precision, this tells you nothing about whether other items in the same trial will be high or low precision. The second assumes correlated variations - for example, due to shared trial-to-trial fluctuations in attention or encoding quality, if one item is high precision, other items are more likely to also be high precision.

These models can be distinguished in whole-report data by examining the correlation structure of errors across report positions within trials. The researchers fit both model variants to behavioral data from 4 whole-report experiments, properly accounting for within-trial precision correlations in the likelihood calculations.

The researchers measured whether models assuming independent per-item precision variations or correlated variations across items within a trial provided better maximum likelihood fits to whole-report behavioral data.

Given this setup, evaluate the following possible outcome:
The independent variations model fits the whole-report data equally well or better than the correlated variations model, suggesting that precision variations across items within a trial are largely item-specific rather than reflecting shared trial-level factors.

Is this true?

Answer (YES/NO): YES